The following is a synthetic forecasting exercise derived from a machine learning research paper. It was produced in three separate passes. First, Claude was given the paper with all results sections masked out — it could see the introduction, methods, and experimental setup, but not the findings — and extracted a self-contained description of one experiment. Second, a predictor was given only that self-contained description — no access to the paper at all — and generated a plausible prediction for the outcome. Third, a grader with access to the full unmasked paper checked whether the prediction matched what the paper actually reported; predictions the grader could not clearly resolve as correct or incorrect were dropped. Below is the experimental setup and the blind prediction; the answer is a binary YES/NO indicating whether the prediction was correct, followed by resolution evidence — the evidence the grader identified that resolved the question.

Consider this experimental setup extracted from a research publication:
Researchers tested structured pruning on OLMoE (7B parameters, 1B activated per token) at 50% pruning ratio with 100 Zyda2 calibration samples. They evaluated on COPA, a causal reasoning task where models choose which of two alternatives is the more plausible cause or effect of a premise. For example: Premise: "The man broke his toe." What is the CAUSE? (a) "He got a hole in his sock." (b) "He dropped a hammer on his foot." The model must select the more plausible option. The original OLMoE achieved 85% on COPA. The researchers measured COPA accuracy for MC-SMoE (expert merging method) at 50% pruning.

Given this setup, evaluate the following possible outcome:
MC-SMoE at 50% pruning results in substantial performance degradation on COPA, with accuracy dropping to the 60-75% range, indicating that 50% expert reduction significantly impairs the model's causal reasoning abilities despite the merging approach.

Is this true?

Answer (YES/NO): YES